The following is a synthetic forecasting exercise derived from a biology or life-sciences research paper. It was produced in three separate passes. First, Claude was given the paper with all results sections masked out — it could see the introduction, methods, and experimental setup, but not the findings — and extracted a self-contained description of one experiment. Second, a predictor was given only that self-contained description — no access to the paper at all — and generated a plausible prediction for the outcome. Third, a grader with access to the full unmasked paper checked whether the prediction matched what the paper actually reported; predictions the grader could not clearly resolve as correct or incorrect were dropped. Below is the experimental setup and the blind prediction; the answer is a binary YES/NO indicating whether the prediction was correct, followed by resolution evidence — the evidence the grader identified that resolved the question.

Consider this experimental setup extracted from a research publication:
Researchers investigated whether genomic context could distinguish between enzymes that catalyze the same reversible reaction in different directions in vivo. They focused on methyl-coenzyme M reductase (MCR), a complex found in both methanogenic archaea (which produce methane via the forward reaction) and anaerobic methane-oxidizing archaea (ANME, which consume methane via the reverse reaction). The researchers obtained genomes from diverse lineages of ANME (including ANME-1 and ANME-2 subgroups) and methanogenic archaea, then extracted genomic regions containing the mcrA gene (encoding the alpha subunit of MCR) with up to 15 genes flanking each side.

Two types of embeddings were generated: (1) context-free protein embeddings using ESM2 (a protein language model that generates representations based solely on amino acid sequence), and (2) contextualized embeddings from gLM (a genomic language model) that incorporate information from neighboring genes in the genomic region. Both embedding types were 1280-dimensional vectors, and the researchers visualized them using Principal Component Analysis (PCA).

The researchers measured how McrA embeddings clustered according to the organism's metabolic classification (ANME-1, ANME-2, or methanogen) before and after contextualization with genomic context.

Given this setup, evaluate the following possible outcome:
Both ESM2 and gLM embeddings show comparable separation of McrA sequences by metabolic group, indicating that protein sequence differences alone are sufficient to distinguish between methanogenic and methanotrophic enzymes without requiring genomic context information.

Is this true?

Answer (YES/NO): NO